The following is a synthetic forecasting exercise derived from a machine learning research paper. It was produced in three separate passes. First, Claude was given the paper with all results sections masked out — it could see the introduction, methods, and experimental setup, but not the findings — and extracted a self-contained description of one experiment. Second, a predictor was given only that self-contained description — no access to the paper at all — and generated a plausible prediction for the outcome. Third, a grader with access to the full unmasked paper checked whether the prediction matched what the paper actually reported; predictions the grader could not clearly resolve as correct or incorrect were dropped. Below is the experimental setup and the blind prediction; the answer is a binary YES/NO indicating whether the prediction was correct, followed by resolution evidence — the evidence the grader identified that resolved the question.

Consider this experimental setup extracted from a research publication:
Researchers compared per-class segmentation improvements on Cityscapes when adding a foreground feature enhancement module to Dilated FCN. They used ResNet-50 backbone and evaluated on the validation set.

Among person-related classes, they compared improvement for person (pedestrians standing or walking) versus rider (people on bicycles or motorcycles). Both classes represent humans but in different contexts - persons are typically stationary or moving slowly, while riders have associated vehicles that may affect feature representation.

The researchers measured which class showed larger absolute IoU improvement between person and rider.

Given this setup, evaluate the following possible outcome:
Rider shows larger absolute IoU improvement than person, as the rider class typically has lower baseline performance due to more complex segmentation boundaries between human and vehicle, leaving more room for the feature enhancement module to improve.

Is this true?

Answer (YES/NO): YES